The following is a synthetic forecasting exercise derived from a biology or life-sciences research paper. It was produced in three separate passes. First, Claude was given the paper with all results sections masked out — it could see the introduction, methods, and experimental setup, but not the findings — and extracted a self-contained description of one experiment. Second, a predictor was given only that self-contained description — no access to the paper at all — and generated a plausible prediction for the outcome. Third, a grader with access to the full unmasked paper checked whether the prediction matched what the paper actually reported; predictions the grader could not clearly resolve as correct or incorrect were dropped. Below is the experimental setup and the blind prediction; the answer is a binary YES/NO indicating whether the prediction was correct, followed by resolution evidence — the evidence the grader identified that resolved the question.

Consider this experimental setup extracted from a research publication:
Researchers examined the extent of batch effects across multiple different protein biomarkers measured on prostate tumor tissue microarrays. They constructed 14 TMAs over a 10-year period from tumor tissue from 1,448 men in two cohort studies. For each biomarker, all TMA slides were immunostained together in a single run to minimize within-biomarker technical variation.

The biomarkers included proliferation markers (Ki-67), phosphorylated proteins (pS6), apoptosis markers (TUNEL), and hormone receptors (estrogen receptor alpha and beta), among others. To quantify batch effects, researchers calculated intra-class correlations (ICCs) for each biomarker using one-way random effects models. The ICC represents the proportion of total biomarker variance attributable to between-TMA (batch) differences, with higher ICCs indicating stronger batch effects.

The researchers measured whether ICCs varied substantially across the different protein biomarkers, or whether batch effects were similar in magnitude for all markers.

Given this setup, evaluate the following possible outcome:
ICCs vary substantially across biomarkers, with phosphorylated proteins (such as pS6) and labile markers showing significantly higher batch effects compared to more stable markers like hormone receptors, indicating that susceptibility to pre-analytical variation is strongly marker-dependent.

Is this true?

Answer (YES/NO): NO